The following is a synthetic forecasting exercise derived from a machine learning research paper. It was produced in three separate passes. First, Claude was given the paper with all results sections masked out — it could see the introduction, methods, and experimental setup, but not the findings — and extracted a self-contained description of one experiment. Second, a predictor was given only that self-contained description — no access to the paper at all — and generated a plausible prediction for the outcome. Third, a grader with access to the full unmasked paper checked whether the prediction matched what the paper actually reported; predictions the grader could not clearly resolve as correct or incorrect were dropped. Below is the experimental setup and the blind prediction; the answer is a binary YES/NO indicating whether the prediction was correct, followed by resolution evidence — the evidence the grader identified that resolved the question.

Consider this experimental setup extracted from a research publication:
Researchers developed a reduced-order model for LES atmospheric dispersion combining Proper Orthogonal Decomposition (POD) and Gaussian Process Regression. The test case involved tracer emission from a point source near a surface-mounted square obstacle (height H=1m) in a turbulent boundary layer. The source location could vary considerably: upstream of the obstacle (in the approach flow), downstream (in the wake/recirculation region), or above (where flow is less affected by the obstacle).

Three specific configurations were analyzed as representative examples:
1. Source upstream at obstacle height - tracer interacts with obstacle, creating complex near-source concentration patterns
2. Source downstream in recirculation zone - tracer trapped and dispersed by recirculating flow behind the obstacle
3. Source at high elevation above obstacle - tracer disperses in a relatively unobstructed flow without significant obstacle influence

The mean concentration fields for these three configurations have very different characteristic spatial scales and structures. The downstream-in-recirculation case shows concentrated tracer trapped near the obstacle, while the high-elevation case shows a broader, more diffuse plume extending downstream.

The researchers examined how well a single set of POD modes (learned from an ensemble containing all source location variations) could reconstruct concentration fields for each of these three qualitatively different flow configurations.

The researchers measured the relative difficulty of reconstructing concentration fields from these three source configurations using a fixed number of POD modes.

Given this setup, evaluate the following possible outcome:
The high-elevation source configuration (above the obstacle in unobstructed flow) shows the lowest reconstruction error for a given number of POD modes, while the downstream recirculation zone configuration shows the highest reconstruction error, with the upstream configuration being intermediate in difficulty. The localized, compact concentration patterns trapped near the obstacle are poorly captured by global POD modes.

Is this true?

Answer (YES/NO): NO